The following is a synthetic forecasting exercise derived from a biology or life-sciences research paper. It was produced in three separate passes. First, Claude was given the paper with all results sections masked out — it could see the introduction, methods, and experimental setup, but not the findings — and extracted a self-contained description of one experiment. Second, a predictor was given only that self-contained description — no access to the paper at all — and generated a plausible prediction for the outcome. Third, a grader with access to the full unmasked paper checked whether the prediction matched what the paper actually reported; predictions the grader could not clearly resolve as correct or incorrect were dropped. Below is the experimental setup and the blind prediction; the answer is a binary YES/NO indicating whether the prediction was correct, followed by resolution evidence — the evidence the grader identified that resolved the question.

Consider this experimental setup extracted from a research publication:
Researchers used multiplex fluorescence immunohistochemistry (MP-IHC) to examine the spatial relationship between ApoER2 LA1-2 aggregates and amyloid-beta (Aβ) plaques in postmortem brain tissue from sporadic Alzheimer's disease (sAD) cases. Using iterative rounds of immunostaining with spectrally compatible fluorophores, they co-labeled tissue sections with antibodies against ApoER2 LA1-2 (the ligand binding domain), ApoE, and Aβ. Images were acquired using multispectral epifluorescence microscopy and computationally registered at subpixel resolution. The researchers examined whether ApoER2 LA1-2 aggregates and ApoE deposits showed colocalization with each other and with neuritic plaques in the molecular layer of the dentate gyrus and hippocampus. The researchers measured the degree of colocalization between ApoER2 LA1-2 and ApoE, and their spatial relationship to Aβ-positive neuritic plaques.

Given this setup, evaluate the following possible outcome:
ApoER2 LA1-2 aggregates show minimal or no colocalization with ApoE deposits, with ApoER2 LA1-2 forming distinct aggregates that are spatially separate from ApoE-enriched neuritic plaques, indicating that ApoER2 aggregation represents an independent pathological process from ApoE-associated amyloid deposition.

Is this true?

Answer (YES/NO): NO